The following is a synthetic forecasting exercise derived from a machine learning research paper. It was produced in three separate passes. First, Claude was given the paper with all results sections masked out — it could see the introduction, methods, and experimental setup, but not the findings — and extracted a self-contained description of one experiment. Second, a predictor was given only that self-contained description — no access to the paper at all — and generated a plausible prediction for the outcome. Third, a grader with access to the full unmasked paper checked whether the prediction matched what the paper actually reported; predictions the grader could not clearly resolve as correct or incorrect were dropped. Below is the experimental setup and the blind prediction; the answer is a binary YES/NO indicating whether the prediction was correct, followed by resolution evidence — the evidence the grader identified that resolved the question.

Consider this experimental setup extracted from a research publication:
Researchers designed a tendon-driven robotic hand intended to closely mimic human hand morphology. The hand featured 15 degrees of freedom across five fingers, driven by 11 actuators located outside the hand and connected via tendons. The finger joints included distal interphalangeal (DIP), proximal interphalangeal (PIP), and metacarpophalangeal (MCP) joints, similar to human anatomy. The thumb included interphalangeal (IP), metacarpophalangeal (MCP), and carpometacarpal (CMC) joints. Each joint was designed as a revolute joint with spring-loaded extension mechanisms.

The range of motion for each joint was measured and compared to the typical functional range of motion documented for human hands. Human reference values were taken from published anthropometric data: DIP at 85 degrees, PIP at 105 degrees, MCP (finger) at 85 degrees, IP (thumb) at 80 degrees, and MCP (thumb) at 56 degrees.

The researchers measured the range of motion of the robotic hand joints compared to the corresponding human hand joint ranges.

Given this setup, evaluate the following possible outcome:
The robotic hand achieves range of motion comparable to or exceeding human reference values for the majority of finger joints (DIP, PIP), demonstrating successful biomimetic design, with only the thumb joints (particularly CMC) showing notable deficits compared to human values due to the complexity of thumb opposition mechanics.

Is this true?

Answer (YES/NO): NO